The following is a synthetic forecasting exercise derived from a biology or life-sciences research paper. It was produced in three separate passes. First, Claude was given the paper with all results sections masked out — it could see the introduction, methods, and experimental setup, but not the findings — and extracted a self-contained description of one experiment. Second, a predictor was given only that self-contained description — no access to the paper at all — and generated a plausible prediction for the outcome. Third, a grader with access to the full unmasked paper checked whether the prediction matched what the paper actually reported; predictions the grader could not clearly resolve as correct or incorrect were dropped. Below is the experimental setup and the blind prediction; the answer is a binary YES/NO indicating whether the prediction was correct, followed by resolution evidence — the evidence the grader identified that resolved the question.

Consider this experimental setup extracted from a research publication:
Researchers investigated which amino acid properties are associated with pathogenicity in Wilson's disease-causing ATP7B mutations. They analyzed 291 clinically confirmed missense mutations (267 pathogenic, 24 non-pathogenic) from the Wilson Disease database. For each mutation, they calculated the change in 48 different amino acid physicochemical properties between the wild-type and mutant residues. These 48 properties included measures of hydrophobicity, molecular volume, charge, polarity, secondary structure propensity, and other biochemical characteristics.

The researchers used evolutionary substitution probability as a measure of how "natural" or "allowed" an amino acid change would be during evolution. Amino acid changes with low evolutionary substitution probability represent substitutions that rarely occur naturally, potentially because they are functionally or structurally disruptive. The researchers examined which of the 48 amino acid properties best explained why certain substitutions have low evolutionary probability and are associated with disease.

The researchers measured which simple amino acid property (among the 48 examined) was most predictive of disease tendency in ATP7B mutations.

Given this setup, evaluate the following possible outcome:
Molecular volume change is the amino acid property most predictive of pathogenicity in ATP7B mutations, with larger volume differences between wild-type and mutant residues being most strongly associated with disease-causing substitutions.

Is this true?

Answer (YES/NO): NO